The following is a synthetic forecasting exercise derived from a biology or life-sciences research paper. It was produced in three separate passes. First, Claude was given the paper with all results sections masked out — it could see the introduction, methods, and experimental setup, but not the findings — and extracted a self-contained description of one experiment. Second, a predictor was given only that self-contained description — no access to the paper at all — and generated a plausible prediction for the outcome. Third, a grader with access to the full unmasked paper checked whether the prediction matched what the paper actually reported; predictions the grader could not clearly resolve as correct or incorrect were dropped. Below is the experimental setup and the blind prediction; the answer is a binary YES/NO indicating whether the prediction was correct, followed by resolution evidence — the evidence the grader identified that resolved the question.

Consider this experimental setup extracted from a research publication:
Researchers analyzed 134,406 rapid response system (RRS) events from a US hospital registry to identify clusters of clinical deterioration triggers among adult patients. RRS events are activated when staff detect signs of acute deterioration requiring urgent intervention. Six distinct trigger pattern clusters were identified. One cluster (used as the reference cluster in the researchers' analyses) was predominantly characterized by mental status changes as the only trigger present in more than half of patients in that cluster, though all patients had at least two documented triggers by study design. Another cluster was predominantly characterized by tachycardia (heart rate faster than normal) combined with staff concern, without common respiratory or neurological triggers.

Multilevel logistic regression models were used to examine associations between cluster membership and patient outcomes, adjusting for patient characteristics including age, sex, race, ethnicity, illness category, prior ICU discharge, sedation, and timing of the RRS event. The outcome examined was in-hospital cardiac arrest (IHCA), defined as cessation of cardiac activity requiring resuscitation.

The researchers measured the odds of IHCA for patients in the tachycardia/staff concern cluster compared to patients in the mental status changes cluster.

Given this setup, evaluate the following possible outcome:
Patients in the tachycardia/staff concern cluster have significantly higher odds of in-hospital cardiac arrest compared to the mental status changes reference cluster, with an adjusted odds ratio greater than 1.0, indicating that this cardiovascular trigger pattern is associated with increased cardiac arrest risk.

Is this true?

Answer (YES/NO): NO